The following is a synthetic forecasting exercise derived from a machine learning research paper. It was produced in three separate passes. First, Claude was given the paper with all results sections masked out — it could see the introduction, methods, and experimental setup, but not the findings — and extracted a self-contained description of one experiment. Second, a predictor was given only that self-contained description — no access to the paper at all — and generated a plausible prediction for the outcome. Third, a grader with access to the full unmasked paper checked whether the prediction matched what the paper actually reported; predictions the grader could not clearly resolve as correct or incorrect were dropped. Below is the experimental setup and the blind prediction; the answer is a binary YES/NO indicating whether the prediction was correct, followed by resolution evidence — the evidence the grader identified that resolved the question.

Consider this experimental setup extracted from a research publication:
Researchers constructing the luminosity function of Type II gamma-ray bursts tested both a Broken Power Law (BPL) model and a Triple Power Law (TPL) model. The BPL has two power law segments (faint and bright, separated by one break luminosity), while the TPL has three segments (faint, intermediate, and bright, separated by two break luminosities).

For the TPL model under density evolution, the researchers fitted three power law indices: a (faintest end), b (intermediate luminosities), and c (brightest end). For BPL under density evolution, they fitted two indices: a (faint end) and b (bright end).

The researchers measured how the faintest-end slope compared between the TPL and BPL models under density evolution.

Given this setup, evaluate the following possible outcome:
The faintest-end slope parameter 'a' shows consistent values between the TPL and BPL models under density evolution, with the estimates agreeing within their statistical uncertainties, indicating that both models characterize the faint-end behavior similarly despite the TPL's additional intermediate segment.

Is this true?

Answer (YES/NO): NO